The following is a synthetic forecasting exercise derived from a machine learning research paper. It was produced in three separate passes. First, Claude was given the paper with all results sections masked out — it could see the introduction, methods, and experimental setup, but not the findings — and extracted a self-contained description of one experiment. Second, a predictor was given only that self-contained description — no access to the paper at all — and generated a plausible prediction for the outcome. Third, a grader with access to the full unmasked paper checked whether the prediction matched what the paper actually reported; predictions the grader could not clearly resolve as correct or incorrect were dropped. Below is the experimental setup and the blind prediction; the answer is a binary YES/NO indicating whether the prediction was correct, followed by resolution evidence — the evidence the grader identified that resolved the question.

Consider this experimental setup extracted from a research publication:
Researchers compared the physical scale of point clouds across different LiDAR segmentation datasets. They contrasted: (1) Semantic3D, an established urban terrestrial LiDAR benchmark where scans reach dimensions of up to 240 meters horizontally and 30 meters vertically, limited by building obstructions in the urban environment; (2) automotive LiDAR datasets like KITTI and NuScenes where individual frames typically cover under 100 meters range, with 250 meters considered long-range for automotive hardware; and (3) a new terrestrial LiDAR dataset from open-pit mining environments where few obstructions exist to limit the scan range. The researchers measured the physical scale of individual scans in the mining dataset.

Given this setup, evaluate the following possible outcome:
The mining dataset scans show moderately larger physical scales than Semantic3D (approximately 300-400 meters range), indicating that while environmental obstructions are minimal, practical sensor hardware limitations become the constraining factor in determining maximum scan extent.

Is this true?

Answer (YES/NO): NO